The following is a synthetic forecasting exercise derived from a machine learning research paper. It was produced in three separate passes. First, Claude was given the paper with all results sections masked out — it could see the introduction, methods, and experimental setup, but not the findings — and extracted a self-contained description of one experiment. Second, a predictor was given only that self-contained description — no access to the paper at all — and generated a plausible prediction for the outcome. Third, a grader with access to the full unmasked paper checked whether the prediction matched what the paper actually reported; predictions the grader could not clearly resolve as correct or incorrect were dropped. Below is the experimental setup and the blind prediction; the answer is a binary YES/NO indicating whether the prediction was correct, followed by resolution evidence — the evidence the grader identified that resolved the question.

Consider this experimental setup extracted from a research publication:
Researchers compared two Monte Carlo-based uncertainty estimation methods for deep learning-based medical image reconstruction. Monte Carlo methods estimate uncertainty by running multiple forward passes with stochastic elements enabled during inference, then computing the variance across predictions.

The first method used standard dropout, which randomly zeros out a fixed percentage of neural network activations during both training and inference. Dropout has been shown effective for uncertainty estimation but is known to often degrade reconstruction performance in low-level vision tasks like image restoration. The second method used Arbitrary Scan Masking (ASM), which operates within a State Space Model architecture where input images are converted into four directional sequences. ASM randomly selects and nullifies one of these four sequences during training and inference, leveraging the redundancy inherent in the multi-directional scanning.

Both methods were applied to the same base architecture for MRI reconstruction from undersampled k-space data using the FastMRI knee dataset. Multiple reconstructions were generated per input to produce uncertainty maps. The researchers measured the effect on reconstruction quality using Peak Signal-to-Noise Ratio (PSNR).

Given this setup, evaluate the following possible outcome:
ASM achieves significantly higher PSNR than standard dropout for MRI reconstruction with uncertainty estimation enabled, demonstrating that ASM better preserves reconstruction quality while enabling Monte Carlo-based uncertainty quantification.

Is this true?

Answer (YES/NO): YES